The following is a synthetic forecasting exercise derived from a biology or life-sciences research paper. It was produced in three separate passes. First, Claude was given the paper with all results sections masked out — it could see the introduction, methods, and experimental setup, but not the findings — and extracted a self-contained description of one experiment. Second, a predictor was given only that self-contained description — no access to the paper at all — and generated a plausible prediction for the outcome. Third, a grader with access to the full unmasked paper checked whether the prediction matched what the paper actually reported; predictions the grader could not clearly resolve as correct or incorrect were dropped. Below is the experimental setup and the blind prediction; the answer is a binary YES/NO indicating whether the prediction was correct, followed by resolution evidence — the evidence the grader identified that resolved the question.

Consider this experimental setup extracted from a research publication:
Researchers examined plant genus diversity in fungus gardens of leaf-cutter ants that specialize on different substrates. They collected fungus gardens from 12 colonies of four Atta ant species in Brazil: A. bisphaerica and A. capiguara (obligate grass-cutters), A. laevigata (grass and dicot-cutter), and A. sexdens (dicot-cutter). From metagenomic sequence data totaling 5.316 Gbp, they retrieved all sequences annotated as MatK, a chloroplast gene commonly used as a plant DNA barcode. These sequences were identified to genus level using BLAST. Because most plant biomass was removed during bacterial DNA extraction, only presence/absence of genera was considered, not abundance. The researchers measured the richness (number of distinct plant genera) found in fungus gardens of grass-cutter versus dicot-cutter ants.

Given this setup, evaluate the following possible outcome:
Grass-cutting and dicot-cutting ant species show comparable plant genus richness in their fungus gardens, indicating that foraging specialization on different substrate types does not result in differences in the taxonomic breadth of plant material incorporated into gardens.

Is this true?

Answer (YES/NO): NO